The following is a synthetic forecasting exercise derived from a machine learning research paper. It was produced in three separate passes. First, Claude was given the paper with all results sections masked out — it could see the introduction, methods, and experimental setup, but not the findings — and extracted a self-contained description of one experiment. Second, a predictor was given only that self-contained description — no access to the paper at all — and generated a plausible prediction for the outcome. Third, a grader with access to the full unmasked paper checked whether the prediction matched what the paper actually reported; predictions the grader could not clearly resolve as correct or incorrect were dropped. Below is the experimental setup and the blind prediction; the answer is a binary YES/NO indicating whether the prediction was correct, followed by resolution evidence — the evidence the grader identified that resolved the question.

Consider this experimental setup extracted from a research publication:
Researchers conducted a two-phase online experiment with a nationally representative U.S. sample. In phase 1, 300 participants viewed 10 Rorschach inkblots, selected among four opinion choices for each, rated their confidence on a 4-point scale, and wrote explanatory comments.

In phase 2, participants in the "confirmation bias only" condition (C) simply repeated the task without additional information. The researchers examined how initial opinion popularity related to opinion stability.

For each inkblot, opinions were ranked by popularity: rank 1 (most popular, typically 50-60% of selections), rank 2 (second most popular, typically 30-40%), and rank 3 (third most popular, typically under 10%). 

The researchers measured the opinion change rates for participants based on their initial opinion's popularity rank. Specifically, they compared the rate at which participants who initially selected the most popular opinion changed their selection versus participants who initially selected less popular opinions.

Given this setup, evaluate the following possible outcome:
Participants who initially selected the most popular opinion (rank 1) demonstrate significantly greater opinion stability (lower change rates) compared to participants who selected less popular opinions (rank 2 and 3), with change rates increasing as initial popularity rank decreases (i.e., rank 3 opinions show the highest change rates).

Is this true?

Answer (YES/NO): YES